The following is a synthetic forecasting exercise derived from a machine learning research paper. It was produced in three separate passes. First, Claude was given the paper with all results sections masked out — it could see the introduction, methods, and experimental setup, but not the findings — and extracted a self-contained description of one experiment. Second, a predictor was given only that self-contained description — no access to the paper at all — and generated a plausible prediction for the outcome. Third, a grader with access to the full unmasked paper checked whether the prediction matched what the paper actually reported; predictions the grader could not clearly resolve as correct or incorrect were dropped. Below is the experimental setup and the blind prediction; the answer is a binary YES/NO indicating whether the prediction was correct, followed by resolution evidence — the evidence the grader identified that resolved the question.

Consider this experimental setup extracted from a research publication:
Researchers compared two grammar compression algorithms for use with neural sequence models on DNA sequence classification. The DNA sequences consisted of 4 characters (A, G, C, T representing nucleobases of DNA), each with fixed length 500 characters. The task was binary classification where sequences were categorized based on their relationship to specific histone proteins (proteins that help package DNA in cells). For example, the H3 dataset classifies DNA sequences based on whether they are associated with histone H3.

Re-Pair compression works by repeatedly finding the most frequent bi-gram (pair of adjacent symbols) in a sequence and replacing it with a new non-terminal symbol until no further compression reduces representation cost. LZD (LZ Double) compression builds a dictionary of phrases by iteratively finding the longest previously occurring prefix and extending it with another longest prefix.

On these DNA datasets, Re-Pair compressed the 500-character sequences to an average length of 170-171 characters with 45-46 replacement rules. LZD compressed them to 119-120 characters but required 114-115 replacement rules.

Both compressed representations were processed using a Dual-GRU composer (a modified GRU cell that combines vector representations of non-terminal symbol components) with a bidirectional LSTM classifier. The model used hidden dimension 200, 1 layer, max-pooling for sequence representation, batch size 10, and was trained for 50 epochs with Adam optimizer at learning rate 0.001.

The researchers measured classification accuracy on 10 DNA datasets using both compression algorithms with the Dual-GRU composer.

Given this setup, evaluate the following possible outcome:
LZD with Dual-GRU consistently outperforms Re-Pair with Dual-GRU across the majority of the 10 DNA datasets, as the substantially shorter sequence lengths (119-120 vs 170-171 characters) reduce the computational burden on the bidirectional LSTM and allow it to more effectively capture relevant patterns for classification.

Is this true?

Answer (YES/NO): NO